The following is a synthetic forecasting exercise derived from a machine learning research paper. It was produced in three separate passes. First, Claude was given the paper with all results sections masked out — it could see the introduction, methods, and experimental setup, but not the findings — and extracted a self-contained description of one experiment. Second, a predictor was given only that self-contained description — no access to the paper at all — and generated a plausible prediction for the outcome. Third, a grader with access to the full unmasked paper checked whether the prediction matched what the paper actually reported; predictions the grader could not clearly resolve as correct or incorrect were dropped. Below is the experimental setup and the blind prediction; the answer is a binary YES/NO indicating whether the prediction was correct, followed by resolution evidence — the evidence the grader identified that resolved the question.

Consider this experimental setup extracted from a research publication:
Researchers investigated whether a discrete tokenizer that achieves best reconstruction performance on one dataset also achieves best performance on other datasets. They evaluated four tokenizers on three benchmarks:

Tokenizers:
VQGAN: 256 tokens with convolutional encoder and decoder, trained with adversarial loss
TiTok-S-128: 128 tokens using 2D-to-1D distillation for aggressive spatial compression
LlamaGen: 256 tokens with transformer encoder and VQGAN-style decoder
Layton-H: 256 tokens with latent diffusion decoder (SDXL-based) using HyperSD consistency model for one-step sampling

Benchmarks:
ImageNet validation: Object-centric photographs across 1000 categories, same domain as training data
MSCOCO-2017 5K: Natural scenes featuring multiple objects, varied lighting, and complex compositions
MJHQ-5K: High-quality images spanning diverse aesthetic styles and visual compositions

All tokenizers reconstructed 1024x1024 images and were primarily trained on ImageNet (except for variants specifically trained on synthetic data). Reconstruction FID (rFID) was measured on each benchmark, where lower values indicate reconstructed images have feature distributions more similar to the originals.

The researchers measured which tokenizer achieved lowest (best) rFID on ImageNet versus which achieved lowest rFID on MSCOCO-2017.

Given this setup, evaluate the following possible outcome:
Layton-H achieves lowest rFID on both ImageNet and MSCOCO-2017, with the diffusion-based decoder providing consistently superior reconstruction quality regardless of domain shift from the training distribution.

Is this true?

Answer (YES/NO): NO